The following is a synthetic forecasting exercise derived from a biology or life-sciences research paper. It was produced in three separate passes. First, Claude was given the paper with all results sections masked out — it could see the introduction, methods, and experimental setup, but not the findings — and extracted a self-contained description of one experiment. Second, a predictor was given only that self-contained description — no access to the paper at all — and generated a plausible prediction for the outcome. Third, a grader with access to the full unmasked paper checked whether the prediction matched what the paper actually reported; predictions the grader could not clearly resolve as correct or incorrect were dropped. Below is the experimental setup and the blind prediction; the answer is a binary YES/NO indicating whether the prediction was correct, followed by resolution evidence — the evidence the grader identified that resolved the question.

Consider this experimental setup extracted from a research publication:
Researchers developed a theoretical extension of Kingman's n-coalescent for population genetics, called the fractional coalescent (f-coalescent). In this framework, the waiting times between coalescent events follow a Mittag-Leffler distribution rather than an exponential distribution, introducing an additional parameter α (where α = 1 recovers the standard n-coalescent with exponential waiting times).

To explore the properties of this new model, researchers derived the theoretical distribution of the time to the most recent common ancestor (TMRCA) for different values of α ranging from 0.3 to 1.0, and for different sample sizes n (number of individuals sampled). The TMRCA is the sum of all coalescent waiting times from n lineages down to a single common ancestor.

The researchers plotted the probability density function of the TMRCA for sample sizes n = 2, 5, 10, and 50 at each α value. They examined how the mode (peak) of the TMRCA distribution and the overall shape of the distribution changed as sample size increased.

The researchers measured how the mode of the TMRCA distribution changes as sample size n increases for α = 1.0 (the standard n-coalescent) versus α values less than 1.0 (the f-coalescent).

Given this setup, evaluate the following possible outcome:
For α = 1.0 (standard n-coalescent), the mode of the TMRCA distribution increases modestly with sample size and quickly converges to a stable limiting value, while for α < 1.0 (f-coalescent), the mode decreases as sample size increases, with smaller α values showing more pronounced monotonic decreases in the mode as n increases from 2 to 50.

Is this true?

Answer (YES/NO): NO